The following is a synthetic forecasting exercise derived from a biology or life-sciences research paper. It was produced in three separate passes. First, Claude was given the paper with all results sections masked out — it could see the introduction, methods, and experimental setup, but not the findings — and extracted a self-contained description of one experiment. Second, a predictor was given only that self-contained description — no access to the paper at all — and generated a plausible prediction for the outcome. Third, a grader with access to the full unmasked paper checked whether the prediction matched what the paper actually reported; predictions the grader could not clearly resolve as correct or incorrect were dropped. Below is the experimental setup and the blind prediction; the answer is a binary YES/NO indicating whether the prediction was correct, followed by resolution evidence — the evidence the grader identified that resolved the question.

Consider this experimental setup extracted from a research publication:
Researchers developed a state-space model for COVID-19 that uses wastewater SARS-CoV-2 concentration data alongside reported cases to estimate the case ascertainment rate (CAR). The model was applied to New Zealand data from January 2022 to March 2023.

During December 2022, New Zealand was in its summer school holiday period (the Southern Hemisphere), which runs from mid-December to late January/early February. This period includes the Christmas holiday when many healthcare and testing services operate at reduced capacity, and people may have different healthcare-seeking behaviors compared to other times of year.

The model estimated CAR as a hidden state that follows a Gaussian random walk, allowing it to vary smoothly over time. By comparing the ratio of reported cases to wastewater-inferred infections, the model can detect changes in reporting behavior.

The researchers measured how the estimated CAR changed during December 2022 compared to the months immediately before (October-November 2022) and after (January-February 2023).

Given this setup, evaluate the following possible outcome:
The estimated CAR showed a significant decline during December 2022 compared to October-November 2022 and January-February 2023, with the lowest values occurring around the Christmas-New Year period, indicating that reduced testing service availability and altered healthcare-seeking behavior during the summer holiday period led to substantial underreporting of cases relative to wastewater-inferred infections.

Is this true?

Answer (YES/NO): YES